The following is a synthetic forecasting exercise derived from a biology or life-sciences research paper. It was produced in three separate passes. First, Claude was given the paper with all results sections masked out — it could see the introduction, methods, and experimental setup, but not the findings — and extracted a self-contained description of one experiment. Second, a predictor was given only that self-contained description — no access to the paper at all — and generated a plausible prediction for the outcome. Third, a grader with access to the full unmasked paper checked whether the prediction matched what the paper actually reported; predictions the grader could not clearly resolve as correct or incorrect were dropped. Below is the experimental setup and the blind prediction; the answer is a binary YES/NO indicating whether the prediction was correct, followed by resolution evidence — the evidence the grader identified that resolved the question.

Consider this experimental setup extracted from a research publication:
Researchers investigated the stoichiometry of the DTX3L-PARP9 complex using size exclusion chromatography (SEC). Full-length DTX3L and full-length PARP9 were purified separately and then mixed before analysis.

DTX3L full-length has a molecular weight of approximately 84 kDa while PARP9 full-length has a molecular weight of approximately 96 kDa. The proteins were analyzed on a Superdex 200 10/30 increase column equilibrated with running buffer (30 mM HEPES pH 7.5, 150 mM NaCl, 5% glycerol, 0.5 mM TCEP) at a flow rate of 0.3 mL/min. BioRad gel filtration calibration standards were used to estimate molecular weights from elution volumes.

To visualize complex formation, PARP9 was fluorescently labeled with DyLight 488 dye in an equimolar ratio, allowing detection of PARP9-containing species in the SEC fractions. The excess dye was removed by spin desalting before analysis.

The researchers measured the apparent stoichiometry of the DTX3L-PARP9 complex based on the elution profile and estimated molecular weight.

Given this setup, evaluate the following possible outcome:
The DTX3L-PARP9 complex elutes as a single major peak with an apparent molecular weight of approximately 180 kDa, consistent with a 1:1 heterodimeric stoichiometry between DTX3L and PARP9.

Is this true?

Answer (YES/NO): NO